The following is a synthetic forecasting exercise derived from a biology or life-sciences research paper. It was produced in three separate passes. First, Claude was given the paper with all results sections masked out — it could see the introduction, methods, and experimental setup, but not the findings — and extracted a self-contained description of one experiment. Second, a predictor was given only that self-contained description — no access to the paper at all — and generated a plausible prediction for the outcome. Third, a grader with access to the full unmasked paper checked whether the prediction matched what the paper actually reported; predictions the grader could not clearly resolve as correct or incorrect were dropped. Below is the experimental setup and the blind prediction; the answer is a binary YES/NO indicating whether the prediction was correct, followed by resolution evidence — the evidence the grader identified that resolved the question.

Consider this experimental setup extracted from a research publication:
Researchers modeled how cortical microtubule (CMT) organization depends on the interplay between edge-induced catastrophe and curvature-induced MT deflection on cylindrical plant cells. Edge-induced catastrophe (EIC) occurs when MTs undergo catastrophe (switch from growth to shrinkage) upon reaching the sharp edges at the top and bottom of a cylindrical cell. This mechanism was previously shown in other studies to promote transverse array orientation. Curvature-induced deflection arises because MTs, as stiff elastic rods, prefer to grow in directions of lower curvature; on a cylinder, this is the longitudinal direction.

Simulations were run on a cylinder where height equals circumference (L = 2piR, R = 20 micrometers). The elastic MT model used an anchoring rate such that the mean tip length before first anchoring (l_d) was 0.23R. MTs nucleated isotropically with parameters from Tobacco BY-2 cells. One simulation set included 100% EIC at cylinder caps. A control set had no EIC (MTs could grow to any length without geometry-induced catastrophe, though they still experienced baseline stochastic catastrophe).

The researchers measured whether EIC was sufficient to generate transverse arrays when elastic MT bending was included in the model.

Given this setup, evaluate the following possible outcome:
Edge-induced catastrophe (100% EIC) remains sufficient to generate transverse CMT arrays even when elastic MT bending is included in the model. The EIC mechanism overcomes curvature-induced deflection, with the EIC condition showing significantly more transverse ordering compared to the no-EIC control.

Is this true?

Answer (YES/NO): NO